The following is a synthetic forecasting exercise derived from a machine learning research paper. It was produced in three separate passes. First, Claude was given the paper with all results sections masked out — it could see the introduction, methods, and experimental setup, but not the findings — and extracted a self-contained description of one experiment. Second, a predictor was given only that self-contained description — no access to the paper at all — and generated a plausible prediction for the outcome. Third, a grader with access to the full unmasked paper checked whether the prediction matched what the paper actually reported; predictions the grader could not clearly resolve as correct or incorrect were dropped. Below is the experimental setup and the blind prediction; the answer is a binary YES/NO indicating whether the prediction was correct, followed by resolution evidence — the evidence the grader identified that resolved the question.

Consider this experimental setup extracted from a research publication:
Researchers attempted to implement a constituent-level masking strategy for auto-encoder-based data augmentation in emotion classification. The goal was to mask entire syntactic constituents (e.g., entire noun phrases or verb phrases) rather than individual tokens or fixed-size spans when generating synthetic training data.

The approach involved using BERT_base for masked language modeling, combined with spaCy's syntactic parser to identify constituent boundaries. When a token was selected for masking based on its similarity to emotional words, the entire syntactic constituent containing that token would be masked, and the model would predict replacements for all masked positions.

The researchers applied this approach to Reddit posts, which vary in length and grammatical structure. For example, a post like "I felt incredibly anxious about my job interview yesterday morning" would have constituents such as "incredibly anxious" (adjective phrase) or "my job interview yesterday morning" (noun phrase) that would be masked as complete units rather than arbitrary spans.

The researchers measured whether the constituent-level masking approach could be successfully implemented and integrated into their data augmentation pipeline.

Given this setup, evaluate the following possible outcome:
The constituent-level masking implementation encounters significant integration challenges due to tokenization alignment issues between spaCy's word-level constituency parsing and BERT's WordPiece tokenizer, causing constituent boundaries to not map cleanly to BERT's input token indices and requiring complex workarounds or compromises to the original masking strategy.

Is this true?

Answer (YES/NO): YES